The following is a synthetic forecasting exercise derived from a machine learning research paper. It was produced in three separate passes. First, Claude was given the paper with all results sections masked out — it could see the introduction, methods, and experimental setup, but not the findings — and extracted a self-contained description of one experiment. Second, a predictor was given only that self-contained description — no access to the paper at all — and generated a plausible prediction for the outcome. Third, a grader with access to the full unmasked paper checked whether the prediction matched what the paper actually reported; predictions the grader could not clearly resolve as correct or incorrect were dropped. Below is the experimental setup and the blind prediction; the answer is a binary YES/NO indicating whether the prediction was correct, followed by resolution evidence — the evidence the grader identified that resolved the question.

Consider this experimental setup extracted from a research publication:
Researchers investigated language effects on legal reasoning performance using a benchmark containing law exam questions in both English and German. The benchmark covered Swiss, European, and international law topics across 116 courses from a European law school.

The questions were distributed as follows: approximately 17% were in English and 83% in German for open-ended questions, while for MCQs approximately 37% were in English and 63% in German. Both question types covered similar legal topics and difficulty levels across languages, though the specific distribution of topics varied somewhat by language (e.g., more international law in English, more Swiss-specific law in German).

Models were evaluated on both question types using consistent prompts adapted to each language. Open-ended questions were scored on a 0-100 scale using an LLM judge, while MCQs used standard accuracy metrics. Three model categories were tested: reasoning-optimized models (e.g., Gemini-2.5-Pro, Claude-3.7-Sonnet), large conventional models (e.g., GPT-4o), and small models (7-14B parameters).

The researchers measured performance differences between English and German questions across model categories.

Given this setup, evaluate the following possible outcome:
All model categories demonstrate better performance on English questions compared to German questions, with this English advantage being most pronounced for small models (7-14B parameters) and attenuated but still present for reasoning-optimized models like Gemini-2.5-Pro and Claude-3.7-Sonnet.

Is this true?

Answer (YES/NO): NO